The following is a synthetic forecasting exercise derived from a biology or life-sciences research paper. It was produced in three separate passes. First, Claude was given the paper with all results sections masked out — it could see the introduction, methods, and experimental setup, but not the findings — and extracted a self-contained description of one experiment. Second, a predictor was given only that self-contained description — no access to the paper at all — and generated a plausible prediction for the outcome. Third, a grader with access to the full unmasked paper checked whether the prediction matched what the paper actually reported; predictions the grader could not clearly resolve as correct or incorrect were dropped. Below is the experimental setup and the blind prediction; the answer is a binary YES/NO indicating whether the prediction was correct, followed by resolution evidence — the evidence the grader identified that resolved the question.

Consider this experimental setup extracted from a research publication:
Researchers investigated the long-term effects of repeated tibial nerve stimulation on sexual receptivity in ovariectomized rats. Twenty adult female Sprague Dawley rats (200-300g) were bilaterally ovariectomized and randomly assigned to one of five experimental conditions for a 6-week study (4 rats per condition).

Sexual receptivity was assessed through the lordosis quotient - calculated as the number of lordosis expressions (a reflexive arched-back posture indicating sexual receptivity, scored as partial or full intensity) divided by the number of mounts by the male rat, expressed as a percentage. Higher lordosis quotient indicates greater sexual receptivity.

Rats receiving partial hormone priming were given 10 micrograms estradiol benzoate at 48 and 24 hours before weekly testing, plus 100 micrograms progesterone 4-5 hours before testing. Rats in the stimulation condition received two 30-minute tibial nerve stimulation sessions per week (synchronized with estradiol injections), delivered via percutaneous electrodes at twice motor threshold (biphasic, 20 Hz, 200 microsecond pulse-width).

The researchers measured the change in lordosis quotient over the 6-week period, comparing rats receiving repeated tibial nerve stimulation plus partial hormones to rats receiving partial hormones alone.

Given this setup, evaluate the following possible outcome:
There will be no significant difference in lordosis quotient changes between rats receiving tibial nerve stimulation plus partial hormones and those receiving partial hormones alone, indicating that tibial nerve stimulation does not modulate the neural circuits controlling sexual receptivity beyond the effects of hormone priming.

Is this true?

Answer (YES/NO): NO